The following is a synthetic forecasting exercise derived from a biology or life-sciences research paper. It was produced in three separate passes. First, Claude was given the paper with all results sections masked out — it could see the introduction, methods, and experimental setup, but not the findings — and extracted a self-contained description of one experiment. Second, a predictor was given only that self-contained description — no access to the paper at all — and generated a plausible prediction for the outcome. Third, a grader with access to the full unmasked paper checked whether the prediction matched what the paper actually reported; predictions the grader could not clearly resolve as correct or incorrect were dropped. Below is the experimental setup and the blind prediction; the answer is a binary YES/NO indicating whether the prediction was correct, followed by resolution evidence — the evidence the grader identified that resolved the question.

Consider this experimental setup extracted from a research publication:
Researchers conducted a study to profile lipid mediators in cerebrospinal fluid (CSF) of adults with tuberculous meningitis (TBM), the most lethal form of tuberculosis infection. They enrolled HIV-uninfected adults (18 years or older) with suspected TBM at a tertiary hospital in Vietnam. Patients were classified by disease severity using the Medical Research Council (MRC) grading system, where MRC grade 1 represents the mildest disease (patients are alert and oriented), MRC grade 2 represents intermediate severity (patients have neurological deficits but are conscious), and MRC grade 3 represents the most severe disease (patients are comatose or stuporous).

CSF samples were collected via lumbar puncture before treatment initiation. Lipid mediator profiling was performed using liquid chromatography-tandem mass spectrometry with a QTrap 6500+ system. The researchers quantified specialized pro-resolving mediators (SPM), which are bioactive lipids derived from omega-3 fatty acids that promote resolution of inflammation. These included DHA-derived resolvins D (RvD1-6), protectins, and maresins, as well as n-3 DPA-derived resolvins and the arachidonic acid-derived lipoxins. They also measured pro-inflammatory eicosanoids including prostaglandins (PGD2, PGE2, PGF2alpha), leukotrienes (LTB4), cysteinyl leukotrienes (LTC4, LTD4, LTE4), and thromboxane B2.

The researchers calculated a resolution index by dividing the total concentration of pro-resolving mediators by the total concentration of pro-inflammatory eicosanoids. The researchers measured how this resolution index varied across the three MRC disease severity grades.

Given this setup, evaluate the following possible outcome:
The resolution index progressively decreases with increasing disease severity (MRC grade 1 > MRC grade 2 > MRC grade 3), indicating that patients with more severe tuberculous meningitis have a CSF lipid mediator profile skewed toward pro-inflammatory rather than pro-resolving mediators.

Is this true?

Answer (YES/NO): YES